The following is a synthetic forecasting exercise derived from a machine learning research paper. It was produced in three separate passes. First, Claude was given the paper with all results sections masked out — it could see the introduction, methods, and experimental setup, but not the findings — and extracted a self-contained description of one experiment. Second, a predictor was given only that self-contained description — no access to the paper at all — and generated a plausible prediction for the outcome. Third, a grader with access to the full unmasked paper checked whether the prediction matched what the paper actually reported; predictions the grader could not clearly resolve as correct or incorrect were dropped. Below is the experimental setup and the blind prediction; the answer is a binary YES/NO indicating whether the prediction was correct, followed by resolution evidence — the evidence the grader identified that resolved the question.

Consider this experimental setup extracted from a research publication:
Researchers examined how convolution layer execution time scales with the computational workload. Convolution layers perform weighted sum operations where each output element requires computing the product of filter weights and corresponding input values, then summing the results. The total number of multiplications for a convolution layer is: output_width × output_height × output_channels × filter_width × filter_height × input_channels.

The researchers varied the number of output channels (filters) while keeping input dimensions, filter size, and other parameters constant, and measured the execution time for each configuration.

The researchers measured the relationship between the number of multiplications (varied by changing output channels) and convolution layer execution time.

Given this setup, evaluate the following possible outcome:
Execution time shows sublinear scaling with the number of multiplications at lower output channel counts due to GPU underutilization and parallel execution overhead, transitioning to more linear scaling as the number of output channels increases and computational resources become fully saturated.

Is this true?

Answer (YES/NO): NO